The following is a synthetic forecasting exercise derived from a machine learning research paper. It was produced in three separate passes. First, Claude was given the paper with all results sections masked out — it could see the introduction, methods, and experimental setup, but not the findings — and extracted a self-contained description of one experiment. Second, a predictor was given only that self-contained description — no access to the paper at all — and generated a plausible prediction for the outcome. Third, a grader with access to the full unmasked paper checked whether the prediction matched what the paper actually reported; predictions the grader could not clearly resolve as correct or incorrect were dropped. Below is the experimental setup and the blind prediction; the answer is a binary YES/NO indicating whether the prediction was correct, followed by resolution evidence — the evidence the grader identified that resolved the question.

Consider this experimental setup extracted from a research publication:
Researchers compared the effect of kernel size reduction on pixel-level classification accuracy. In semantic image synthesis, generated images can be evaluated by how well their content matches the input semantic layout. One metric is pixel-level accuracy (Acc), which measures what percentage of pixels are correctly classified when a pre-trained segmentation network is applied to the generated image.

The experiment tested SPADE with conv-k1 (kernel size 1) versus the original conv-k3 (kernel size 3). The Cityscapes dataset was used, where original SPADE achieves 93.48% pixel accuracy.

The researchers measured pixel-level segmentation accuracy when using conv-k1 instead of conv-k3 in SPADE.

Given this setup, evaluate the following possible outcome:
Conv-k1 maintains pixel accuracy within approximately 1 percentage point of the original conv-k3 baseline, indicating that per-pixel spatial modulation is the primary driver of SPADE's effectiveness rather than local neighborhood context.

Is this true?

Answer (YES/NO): NO